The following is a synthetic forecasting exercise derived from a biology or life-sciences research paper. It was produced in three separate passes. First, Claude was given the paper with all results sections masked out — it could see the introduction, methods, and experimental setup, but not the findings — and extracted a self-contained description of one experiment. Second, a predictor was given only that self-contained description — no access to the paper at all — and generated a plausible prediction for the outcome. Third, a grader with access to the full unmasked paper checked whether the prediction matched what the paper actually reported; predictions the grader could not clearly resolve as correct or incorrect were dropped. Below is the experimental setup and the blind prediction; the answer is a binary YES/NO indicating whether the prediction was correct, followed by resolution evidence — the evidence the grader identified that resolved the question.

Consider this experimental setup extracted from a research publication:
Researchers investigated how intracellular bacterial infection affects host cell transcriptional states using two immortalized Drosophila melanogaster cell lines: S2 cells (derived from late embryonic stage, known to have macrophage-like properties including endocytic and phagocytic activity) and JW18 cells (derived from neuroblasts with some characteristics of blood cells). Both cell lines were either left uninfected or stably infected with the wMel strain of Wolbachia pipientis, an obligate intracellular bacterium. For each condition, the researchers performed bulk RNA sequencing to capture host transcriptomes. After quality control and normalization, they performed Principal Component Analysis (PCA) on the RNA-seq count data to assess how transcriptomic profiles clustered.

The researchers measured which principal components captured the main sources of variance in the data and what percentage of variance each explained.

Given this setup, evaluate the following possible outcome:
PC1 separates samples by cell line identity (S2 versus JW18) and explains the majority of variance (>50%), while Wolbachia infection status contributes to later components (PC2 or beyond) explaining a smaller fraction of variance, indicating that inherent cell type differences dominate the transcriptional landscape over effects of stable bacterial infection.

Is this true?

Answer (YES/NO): YES